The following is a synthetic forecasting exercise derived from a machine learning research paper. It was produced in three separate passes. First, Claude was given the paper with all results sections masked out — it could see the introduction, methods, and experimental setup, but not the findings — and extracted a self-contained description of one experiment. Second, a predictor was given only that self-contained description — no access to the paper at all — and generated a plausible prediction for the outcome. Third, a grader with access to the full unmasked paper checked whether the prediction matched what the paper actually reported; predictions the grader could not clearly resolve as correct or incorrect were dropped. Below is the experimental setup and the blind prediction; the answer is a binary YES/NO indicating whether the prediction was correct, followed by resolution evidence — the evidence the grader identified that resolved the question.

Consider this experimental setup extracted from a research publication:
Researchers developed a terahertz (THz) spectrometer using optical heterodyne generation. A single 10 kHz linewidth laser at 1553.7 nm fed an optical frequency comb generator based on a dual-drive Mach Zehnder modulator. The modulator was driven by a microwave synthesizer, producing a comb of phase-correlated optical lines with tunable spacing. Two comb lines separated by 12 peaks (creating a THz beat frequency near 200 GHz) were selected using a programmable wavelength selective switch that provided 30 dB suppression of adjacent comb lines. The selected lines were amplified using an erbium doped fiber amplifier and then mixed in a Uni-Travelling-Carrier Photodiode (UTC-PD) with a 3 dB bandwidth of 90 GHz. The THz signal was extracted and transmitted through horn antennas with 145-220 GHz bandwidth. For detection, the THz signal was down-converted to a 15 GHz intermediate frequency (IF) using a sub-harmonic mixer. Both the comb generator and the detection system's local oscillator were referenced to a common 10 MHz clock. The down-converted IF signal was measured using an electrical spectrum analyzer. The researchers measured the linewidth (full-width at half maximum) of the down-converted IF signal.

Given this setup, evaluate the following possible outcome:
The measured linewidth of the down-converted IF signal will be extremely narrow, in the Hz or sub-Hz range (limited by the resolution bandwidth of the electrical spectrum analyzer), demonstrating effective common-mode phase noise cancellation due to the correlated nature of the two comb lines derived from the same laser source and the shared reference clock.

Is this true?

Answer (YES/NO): NO